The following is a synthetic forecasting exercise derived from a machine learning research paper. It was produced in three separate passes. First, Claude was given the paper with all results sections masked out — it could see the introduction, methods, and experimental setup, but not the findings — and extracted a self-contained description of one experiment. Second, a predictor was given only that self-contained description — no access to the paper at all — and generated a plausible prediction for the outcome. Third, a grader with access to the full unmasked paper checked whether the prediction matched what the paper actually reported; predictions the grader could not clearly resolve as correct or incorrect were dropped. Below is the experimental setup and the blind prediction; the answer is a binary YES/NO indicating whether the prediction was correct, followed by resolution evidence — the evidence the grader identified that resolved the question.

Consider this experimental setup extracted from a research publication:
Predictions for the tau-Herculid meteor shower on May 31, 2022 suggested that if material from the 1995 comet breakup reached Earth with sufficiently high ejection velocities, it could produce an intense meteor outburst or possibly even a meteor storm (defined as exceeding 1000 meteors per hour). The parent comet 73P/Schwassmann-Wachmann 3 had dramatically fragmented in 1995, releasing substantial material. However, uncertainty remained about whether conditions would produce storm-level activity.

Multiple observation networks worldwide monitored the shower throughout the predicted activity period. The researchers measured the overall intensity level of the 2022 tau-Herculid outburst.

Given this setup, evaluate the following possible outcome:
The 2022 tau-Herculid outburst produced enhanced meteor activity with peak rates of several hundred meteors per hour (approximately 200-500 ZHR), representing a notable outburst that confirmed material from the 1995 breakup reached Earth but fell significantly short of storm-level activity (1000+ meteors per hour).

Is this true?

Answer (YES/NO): YES